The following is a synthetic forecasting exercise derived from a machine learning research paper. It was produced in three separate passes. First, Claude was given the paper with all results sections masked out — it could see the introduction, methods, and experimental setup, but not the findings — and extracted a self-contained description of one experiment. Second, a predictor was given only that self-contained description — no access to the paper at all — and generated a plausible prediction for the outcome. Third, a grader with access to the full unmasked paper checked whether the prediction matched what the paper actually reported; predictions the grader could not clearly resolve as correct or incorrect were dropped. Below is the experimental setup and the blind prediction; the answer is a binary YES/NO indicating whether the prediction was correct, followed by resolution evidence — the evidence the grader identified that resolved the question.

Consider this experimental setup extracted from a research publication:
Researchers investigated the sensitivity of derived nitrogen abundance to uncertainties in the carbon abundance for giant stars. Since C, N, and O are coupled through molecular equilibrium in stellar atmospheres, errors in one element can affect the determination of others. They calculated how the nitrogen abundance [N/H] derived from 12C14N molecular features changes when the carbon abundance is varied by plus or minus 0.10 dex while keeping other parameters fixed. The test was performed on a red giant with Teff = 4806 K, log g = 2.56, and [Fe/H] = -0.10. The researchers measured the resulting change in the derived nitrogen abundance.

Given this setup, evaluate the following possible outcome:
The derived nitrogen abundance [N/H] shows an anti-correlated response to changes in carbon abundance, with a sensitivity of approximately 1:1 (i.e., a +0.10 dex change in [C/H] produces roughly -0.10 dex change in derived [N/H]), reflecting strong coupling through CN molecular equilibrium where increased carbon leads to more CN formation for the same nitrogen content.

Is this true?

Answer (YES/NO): YES